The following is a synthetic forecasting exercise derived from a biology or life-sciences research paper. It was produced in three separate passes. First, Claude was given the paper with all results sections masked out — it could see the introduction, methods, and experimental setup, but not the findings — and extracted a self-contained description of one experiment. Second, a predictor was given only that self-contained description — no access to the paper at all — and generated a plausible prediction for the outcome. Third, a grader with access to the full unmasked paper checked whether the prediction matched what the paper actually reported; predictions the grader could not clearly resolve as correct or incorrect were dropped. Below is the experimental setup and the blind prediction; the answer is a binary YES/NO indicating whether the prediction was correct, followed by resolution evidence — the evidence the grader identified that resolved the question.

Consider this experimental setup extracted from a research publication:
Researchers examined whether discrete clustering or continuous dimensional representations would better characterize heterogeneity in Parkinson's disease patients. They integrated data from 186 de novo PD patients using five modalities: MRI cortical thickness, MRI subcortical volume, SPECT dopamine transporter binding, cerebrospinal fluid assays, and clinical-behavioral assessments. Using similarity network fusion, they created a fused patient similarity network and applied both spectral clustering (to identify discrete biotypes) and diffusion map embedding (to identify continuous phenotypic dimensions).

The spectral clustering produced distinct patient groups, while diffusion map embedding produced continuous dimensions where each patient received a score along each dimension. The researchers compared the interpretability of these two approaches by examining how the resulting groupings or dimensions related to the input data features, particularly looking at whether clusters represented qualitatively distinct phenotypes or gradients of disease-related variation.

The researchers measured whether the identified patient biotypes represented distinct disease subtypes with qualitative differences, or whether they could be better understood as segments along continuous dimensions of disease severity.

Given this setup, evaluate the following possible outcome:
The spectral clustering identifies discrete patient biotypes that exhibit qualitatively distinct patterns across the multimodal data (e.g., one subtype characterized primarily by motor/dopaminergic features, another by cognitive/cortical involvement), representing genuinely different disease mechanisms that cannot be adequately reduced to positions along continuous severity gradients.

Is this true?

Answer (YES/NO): NO